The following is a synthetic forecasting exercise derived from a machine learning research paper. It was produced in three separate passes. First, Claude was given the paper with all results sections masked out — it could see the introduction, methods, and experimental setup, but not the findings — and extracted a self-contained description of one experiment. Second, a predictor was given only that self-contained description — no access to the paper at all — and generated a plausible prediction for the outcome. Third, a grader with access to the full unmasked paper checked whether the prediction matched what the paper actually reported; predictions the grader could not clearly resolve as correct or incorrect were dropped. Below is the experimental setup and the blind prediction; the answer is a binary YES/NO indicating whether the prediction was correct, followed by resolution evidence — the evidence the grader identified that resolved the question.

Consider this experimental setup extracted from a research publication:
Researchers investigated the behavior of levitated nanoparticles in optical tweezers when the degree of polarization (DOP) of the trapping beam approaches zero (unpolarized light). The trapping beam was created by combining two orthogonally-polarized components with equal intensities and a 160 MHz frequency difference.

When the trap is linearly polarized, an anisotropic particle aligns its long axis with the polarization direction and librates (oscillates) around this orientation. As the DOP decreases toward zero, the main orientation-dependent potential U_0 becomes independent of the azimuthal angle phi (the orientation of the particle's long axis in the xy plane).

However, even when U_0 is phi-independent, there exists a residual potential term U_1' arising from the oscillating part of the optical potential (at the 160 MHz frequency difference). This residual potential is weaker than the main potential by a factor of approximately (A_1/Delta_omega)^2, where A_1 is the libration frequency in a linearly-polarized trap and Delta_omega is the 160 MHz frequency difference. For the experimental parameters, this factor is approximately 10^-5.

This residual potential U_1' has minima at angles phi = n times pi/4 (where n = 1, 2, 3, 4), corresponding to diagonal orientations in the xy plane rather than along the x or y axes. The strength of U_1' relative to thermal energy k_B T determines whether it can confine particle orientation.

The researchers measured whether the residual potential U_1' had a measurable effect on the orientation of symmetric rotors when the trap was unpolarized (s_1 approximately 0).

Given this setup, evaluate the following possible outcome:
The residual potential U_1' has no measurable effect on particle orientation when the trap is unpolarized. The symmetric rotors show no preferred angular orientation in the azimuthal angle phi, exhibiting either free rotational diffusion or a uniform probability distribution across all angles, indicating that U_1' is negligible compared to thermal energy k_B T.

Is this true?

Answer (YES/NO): YES